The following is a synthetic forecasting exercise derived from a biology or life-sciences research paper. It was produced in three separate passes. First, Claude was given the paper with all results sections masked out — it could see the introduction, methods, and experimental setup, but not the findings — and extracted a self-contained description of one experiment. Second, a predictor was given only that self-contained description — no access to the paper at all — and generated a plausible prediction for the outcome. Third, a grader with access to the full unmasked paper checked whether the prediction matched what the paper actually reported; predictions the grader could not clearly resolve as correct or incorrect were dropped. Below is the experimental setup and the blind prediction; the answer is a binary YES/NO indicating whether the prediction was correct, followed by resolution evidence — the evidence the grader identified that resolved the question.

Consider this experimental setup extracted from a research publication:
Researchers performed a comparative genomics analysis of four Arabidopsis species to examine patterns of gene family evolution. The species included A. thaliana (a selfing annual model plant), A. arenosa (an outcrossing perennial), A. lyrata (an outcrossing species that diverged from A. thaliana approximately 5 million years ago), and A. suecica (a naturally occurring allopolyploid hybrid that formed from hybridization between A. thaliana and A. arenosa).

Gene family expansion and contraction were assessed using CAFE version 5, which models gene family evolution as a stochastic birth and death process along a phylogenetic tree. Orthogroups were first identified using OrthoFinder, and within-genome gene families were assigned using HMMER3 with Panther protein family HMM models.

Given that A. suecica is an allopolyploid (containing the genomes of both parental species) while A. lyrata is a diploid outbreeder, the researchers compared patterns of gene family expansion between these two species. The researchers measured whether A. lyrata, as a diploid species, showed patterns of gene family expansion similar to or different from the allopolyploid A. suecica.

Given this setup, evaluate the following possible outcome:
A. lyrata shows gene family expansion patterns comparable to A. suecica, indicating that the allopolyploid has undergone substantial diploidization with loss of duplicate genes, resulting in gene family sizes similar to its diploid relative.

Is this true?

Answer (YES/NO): NO